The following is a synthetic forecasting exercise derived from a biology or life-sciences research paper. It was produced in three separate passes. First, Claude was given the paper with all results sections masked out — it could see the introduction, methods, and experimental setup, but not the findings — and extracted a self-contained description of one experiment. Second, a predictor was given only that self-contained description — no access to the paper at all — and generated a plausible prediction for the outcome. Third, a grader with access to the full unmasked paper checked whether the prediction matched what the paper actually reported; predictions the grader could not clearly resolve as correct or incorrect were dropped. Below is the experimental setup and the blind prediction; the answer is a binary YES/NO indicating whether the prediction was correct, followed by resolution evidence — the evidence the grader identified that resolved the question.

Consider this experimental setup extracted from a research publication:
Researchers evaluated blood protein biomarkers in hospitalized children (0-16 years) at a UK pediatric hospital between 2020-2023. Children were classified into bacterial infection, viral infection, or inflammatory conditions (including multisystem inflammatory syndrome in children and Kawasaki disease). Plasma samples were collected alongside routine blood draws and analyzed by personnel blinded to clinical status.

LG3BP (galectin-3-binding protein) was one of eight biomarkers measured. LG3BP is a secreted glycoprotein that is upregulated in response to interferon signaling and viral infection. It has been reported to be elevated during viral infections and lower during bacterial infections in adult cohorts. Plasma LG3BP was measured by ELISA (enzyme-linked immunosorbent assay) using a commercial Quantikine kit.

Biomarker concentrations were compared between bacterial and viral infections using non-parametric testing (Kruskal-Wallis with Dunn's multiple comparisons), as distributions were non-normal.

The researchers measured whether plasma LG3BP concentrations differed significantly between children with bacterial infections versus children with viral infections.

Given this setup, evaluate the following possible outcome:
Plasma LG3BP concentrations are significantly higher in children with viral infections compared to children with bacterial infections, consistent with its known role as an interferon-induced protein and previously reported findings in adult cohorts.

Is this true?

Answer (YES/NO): NO